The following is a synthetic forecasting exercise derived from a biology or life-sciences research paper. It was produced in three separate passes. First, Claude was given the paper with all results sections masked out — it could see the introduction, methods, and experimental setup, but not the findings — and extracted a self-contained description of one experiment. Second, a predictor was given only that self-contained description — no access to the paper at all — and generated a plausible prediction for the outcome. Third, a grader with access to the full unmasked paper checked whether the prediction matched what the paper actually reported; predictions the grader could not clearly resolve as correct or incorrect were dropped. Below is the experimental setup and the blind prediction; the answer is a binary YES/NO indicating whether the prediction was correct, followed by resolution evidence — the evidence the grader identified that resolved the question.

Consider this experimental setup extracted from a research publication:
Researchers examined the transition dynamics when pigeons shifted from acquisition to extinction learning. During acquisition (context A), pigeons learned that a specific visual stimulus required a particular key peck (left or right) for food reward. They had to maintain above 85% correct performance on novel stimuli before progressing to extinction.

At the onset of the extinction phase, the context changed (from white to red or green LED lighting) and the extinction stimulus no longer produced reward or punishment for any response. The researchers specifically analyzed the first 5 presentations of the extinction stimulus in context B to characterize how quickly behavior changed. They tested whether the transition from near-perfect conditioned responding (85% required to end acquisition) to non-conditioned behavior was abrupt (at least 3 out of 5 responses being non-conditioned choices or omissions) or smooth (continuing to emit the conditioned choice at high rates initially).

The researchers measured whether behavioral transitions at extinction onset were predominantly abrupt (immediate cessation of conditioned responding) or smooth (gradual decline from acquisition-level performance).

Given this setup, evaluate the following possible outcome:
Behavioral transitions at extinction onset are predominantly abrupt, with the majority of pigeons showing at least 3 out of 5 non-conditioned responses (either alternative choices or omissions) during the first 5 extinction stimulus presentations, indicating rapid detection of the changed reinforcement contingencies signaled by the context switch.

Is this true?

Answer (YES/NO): NO